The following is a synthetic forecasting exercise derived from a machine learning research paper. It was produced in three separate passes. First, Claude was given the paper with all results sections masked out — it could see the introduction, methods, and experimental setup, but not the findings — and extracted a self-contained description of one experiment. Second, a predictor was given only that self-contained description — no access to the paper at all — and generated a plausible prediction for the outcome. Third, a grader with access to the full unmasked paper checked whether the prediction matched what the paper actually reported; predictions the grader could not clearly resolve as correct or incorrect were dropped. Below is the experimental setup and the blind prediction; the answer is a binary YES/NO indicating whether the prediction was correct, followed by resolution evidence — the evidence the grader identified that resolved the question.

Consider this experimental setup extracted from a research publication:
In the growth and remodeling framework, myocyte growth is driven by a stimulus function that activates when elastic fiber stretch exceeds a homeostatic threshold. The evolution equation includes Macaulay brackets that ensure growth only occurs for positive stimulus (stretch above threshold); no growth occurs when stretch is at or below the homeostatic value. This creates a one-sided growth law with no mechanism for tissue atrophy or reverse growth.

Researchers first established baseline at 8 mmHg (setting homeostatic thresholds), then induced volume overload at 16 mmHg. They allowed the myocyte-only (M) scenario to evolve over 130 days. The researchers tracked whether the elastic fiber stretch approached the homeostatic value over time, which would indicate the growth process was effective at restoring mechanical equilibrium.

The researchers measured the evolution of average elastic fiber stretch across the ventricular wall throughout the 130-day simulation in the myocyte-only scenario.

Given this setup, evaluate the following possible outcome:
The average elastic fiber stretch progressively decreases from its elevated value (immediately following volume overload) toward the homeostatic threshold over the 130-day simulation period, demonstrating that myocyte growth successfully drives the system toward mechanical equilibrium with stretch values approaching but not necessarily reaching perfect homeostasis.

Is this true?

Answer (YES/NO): YES